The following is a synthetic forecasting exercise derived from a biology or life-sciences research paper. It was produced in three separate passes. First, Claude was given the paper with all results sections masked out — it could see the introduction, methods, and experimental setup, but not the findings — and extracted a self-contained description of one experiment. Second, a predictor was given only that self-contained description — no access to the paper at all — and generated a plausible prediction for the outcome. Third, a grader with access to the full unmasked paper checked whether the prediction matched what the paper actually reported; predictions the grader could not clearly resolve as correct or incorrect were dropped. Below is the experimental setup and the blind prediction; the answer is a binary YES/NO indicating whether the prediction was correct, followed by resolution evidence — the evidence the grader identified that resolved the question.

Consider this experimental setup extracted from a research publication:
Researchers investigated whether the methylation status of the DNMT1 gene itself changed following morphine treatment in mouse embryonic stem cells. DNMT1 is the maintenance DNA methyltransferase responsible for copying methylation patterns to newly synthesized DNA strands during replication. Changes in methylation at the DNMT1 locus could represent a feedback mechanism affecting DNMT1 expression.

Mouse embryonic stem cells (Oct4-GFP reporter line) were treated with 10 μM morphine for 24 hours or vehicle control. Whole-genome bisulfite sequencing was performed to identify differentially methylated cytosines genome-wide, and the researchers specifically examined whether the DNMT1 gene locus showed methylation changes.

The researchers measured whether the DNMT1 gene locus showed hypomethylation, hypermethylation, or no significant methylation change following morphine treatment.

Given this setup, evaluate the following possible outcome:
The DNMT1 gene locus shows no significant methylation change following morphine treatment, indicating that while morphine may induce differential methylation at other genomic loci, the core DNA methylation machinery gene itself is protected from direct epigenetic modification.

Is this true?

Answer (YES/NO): NO